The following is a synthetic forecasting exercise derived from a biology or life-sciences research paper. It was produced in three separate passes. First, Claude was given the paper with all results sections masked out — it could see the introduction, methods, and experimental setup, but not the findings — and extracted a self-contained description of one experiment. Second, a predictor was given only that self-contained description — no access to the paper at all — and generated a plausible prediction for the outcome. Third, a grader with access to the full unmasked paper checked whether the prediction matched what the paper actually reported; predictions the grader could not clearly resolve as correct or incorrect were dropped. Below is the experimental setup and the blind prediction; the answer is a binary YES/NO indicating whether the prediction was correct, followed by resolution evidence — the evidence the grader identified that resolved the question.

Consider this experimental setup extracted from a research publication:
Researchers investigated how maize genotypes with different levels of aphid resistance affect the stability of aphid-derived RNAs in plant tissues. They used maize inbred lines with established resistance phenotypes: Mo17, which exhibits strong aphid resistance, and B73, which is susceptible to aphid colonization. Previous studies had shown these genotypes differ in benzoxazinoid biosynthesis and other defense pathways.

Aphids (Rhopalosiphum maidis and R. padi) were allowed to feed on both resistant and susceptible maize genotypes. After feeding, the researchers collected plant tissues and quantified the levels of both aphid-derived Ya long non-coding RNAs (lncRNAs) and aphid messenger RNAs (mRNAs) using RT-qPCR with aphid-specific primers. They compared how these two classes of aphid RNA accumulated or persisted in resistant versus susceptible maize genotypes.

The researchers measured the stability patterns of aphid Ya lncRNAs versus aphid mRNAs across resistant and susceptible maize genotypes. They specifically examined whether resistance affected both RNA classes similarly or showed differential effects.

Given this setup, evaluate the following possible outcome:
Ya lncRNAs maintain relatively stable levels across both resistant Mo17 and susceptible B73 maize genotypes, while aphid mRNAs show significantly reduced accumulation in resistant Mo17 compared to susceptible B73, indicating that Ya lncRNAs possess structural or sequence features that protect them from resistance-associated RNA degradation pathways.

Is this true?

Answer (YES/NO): YES